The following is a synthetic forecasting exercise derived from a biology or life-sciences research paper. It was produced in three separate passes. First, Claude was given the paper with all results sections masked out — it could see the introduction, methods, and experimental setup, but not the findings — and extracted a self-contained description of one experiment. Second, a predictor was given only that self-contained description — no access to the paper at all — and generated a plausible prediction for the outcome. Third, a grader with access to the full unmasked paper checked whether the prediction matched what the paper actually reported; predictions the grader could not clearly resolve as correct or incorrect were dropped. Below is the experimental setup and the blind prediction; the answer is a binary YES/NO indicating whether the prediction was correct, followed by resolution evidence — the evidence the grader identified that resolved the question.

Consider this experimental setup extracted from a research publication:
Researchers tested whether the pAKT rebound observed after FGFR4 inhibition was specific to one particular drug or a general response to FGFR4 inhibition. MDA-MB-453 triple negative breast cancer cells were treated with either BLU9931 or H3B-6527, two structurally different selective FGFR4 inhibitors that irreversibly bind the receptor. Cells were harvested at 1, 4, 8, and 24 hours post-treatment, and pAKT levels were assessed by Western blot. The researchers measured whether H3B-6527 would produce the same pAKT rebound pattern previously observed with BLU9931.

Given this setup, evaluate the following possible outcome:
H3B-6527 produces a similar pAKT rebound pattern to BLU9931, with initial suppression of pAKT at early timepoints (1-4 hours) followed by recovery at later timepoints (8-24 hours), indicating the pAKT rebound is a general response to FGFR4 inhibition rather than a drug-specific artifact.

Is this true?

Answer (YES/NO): YES